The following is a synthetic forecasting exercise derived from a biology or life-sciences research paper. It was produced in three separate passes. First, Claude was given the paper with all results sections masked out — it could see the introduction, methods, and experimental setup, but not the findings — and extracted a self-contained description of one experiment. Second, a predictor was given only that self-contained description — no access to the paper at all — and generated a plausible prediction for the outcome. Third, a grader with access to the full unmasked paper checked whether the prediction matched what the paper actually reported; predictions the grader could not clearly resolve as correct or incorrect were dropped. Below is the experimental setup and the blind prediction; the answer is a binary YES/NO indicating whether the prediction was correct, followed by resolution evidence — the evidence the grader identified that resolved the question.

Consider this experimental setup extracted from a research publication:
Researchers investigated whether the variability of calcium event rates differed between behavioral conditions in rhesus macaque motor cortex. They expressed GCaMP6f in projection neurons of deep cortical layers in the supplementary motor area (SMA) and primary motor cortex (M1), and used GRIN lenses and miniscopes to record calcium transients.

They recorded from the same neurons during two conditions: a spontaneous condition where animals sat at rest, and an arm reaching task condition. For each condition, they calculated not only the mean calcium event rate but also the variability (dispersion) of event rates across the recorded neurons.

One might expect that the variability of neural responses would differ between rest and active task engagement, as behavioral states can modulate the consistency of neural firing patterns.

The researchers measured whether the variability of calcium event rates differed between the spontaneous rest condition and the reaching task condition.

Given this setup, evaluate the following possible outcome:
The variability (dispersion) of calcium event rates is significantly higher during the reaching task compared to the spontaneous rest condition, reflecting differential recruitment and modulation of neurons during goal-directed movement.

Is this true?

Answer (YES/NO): NO